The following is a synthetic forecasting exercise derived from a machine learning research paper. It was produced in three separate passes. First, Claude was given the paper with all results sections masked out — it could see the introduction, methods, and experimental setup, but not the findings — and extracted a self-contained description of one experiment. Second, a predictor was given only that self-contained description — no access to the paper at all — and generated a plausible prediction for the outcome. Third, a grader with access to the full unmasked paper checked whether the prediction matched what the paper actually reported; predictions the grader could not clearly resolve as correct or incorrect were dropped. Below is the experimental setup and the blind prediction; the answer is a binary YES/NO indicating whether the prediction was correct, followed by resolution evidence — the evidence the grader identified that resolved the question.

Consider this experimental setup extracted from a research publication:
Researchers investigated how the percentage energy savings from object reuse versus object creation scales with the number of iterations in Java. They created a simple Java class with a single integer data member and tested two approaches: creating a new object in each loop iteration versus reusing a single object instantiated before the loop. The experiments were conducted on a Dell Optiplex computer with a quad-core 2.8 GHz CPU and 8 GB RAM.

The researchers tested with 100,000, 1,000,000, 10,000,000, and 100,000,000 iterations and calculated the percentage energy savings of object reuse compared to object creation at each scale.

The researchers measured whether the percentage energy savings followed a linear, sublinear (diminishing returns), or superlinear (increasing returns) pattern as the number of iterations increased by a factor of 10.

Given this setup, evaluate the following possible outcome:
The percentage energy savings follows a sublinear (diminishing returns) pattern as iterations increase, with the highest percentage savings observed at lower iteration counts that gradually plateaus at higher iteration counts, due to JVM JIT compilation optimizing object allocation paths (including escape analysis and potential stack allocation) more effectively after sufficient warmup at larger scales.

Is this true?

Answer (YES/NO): NO